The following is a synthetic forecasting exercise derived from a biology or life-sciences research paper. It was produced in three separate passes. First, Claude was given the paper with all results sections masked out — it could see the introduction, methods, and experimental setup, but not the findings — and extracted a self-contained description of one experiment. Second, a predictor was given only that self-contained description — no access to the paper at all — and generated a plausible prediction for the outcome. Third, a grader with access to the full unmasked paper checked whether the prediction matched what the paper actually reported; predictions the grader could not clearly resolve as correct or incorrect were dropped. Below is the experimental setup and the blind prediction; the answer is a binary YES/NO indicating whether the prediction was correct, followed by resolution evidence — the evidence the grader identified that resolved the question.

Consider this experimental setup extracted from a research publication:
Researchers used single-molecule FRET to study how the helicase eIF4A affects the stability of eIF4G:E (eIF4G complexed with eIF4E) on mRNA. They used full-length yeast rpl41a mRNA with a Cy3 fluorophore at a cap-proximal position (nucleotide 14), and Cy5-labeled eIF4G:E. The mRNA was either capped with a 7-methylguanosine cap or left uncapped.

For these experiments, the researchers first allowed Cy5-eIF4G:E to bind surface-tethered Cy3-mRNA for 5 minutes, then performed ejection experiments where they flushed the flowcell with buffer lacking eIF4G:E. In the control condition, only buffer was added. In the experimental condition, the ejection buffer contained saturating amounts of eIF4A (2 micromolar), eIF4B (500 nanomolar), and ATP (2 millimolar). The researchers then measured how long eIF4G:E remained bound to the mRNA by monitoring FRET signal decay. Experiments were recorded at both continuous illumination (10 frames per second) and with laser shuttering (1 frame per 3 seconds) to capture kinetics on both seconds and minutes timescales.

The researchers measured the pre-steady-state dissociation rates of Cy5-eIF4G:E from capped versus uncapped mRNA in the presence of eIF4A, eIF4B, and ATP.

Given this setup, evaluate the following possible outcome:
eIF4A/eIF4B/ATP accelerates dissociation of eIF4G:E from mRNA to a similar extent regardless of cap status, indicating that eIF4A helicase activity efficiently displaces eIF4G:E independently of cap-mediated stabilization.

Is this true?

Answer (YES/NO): NO